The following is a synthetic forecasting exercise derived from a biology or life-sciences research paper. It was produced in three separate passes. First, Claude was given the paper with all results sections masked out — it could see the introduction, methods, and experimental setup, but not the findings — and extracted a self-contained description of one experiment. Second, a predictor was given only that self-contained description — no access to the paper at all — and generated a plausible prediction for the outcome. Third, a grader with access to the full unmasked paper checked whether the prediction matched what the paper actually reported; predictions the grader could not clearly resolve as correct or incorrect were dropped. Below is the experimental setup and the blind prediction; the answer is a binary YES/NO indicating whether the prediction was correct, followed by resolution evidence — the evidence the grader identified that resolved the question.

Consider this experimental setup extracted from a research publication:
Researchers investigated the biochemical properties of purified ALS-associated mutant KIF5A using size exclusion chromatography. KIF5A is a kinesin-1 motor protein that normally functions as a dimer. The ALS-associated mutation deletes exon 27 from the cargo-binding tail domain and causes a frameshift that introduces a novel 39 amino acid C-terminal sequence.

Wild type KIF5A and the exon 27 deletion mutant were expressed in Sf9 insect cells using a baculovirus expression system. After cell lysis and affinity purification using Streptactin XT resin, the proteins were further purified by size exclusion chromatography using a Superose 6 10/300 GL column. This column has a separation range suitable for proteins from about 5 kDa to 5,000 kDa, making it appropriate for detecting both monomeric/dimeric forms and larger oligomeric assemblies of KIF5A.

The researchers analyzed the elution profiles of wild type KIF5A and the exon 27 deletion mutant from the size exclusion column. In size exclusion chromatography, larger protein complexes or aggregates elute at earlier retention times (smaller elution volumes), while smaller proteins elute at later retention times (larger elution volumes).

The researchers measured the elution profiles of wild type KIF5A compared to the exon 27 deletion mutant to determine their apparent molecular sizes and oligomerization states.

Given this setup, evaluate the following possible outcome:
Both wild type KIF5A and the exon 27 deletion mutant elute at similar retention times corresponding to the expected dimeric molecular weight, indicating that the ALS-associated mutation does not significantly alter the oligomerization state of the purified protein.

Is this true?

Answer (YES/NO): NO